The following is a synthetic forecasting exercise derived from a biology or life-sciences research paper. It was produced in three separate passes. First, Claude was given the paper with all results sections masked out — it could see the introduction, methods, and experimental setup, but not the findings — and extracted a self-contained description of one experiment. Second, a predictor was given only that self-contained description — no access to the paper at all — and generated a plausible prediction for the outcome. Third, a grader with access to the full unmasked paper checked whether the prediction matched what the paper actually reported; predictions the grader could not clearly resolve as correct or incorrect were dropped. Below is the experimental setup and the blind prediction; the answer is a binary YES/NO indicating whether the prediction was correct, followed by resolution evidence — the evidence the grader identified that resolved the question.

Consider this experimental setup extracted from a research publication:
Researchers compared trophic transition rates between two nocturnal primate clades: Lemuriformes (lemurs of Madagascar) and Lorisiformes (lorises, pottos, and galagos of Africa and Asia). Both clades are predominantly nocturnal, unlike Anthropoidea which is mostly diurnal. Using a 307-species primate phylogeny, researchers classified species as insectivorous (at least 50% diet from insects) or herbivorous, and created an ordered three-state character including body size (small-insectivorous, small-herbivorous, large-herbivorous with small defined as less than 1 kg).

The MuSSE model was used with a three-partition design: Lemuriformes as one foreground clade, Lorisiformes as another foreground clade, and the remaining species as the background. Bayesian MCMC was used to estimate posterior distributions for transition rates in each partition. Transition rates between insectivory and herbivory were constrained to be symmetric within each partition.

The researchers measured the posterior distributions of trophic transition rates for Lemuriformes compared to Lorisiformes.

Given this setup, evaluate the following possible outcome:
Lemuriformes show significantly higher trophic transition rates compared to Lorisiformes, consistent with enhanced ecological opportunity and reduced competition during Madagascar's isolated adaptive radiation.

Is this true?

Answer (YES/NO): NO